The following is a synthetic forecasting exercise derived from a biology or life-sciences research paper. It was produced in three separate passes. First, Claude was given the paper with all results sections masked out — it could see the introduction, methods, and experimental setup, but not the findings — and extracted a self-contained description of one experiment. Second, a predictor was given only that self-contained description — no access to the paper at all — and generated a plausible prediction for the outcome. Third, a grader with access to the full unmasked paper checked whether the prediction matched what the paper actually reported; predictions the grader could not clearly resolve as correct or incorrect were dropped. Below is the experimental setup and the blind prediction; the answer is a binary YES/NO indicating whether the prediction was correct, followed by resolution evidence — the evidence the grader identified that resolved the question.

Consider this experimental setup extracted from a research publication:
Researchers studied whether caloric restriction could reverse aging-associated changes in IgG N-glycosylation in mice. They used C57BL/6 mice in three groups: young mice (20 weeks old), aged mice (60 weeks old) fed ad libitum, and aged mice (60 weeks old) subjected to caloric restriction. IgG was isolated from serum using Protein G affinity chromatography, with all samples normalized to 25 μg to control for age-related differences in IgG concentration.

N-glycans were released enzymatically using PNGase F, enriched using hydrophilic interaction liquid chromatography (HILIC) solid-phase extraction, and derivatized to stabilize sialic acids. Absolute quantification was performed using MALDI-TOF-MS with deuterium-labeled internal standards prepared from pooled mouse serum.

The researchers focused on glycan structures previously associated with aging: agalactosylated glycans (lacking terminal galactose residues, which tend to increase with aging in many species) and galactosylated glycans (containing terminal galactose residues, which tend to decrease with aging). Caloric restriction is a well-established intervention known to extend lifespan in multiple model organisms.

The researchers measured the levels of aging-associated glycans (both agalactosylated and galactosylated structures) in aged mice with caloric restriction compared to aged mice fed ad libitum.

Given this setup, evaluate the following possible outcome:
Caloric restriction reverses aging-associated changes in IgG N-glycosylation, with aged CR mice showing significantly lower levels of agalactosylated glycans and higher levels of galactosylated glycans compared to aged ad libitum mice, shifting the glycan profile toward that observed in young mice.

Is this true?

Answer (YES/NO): NO